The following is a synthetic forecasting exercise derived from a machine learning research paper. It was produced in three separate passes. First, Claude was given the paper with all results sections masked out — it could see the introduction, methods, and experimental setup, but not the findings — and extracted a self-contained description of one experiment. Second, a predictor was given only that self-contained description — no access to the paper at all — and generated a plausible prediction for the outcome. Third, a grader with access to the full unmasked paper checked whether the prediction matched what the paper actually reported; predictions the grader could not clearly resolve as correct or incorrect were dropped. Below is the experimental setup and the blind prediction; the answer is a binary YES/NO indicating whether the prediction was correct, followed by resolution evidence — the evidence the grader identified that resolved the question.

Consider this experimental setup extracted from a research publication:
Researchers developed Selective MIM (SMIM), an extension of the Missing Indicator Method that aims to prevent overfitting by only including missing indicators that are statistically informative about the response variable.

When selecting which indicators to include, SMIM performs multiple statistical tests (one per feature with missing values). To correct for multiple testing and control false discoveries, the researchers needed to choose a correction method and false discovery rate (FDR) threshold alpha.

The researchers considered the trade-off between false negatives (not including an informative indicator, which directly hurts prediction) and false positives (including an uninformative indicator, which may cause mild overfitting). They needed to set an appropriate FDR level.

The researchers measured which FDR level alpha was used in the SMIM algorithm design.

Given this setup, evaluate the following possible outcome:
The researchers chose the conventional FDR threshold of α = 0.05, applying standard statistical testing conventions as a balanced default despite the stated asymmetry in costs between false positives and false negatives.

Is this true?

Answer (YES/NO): NO